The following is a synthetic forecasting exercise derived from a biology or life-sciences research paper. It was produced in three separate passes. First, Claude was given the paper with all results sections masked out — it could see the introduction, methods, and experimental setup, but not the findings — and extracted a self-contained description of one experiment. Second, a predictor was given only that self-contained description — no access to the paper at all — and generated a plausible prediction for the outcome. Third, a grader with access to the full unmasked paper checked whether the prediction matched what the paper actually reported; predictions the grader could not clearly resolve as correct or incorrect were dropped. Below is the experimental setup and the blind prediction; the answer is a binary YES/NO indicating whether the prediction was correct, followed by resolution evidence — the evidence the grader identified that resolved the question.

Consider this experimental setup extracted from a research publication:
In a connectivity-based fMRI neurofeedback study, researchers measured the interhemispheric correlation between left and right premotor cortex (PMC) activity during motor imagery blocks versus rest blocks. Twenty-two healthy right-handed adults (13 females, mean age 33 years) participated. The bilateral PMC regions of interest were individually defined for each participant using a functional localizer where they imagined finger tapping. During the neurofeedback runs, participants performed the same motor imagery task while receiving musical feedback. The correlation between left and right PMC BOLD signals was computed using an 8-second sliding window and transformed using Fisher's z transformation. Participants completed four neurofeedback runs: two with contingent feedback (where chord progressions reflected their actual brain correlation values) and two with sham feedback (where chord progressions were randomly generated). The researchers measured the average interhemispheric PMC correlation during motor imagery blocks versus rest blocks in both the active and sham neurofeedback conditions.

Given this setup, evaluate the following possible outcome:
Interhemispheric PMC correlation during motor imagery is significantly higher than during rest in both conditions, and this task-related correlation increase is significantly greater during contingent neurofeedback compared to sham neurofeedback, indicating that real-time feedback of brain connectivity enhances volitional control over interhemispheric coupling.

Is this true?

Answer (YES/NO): NO